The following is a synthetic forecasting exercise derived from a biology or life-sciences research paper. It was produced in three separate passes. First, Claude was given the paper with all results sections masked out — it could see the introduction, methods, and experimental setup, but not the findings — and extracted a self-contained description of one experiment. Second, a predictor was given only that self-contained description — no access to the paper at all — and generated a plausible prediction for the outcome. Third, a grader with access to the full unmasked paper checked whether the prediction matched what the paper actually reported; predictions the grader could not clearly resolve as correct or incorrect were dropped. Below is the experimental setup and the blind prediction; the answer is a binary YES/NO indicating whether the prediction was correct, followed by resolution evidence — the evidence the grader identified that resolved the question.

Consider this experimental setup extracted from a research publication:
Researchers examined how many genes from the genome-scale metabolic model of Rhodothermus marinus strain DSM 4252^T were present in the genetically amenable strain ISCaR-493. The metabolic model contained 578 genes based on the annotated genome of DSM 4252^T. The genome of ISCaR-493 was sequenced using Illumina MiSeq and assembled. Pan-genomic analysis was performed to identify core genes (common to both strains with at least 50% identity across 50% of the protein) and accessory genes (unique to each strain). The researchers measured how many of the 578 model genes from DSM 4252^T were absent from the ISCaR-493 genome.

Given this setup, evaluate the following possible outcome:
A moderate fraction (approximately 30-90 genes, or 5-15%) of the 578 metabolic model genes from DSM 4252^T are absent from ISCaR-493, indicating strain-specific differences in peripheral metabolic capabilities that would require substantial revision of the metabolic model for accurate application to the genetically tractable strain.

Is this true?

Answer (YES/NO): NO